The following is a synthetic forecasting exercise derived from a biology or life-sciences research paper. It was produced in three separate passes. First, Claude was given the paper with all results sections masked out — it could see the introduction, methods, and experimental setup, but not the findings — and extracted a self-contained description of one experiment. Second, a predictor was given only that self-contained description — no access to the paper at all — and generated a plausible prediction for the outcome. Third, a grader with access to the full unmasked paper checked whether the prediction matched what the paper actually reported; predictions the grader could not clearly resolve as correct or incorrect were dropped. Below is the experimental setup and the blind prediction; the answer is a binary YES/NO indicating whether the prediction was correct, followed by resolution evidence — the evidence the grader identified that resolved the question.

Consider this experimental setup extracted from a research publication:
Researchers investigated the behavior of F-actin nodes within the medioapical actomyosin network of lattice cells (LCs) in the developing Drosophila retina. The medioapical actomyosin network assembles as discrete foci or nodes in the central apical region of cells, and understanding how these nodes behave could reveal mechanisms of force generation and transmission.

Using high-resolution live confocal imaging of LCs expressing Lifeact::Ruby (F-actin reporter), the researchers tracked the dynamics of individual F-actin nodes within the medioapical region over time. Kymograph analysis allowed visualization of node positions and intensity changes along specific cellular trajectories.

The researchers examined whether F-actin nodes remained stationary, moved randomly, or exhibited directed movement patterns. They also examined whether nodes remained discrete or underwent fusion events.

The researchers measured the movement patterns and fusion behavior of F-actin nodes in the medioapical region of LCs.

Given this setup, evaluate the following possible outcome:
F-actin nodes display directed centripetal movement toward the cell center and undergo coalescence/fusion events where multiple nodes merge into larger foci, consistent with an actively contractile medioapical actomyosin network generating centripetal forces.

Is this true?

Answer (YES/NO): YES